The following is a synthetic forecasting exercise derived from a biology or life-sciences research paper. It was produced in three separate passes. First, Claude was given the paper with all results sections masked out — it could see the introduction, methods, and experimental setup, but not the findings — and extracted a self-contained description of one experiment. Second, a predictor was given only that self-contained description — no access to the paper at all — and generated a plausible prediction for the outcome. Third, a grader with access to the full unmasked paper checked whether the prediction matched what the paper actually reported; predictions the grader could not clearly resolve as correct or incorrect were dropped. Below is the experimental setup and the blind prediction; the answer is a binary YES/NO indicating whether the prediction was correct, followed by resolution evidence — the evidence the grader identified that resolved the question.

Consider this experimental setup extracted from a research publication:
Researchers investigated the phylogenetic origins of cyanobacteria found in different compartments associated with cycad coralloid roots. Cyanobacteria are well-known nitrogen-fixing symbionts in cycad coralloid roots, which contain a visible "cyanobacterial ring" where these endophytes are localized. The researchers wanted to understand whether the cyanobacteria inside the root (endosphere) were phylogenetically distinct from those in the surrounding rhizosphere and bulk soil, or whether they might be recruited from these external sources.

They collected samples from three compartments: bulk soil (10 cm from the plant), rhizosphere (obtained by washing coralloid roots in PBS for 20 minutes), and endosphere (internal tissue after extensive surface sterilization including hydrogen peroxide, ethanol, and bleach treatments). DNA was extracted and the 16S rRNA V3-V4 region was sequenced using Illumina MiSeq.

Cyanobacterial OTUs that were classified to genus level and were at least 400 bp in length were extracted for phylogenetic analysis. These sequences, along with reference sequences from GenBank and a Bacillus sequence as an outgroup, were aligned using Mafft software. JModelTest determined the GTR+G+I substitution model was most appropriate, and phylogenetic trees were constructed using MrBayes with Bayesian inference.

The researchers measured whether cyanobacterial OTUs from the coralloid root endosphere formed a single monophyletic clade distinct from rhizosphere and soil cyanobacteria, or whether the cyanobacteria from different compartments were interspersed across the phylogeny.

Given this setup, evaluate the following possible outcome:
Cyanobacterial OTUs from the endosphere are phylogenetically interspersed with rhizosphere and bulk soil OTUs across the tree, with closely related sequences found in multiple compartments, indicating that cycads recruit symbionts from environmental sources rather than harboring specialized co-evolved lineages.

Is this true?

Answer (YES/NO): NO